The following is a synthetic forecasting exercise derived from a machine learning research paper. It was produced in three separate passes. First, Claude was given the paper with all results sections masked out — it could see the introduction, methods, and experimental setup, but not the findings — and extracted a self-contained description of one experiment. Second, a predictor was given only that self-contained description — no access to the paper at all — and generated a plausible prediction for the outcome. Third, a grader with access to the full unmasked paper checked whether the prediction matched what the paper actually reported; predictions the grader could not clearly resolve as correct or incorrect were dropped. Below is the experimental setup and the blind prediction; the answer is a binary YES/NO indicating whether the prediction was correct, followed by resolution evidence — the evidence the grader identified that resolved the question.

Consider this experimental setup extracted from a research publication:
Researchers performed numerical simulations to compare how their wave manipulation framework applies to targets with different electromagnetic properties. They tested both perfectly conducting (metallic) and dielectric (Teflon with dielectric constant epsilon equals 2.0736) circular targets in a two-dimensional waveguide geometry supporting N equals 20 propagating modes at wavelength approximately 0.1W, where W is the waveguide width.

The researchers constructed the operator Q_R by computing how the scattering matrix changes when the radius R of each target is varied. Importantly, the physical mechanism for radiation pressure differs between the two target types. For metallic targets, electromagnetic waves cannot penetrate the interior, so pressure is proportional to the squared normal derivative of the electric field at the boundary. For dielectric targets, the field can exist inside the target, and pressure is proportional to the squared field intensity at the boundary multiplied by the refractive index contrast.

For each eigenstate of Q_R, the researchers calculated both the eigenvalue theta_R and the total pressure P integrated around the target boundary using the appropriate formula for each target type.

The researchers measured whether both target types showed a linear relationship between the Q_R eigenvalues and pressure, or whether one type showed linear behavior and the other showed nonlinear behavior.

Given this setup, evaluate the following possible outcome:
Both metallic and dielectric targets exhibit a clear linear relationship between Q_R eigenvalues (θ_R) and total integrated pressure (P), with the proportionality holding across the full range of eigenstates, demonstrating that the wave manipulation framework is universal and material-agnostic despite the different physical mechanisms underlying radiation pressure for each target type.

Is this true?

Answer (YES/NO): YES